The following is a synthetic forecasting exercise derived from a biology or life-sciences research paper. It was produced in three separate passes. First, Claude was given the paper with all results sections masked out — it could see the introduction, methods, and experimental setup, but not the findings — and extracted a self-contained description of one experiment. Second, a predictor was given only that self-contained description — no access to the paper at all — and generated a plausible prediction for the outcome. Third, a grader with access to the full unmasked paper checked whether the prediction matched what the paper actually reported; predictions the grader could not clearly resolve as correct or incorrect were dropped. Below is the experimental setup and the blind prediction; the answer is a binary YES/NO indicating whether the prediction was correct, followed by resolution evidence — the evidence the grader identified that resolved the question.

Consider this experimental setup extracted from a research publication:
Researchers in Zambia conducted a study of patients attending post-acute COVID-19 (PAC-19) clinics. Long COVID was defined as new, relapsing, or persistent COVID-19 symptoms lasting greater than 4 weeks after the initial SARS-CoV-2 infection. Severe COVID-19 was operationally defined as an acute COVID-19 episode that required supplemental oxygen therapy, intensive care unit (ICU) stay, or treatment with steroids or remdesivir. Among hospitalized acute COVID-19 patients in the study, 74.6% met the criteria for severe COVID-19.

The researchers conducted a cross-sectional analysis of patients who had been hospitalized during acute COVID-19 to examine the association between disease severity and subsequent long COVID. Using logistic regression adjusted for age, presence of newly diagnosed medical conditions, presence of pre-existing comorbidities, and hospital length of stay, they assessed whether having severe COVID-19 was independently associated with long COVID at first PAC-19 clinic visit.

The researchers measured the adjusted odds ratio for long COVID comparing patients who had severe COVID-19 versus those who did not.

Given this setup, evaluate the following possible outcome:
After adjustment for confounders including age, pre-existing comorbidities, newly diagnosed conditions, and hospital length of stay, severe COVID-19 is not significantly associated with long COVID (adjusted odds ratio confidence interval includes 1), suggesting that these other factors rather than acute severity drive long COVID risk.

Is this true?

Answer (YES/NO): NO